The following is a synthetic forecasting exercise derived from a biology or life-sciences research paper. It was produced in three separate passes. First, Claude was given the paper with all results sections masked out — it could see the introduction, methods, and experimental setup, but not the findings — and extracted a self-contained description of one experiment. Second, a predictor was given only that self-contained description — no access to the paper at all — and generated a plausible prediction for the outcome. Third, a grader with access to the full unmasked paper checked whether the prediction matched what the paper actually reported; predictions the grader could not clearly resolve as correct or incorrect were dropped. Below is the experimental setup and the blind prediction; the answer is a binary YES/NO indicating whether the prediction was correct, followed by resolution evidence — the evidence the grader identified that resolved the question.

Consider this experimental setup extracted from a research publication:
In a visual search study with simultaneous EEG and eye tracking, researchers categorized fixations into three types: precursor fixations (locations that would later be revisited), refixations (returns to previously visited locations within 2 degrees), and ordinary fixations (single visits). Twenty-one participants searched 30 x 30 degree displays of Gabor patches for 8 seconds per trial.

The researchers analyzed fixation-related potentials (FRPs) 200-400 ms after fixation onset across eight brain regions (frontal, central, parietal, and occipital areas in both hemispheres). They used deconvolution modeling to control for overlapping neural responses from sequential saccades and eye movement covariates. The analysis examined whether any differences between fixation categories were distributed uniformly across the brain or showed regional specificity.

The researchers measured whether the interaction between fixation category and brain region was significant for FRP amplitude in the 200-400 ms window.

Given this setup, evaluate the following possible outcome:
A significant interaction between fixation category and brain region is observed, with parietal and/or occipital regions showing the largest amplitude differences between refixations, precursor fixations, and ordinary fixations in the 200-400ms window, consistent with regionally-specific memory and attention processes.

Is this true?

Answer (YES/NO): YES